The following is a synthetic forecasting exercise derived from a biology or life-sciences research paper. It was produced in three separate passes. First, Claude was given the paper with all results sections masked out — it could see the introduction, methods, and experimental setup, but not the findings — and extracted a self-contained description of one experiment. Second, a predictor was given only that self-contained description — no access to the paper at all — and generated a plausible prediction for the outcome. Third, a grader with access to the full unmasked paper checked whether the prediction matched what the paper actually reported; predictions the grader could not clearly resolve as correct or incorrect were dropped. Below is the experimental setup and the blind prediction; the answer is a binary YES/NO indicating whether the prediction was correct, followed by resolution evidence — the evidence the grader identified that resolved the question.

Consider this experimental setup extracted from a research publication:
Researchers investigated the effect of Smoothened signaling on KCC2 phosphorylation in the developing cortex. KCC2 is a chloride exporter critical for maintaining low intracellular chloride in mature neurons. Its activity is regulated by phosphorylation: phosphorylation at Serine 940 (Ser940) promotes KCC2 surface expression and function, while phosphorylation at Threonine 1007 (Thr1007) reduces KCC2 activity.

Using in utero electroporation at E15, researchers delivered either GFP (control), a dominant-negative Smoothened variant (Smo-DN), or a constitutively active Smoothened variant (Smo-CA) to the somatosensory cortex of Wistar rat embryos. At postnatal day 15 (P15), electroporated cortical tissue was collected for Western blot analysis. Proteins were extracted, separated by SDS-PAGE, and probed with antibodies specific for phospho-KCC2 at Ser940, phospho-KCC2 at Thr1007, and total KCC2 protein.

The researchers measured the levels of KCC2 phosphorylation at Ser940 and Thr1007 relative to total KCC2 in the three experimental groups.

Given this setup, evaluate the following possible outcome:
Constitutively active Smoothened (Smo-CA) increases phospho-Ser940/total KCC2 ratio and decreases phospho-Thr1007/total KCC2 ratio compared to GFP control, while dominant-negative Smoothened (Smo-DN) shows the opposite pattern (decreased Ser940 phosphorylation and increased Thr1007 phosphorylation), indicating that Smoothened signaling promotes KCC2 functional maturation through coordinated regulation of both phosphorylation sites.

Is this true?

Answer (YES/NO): NO